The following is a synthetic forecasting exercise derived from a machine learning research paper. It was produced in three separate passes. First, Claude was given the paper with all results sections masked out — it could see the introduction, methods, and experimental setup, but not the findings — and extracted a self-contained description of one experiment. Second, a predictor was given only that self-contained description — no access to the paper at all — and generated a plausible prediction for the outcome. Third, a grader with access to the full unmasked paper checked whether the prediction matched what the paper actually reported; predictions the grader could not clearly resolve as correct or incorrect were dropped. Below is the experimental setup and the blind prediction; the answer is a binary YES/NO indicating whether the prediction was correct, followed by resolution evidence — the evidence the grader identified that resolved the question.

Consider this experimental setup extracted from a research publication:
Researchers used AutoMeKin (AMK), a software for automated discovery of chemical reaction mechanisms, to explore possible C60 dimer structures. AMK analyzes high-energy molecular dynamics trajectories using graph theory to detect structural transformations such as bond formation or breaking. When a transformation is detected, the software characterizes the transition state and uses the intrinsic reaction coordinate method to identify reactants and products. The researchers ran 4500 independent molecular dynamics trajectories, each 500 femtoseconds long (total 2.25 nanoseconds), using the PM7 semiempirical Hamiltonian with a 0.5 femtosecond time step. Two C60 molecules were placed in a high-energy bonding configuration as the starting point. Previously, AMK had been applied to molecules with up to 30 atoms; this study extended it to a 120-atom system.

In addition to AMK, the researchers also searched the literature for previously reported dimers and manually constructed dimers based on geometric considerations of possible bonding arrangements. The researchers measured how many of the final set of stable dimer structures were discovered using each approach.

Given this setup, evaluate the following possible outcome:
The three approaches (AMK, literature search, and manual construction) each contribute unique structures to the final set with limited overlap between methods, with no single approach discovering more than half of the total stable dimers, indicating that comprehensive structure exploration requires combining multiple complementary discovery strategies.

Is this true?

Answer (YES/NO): NO